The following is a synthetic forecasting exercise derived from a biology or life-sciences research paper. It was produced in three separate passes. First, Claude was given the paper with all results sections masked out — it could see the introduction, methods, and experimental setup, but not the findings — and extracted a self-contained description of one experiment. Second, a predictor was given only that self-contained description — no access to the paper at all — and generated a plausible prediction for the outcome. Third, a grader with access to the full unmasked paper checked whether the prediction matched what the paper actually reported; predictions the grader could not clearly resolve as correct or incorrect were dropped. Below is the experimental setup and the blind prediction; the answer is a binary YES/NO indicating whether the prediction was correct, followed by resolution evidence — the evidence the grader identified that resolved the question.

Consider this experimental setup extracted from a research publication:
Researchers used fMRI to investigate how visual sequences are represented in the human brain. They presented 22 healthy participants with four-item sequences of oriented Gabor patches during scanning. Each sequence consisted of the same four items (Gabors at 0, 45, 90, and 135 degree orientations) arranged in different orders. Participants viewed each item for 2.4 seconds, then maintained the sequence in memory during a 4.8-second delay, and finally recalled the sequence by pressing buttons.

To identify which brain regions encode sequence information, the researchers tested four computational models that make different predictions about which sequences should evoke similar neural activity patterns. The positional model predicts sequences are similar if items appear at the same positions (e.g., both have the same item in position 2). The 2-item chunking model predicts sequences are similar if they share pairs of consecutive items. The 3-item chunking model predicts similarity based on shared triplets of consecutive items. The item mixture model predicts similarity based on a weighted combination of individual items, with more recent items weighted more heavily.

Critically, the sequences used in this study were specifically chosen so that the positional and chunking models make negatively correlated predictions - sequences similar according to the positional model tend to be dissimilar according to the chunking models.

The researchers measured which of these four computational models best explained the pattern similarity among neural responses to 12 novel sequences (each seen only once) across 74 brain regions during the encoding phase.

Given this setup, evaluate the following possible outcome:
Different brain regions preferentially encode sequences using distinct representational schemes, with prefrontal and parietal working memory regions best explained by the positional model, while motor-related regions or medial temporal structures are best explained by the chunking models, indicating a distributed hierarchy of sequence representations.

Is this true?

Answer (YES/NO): NO